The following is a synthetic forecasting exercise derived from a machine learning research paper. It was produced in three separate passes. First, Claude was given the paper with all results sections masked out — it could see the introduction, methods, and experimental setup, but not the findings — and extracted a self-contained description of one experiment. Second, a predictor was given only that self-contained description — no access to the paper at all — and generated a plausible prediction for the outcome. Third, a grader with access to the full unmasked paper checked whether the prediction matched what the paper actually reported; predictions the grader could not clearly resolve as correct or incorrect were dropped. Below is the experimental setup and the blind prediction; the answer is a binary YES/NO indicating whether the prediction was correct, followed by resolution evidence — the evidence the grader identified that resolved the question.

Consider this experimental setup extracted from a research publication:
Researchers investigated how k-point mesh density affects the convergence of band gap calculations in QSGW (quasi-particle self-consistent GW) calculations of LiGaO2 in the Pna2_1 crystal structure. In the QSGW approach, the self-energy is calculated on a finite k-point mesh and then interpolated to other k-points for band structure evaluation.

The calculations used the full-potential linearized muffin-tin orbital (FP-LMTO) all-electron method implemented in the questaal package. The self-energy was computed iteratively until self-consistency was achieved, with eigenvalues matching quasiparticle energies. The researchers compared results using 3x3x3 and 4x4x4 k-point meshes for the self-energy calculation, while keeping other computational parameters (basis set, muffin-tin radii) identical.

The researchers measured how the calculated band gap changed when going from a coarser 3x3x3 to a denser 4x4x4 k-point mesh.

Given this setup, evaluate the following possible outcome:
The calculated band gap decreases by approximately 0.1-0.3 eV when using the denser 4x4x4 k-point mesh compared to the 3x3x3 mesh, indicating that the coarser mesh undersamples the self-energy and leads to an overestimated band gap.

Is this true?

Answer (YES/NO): NO